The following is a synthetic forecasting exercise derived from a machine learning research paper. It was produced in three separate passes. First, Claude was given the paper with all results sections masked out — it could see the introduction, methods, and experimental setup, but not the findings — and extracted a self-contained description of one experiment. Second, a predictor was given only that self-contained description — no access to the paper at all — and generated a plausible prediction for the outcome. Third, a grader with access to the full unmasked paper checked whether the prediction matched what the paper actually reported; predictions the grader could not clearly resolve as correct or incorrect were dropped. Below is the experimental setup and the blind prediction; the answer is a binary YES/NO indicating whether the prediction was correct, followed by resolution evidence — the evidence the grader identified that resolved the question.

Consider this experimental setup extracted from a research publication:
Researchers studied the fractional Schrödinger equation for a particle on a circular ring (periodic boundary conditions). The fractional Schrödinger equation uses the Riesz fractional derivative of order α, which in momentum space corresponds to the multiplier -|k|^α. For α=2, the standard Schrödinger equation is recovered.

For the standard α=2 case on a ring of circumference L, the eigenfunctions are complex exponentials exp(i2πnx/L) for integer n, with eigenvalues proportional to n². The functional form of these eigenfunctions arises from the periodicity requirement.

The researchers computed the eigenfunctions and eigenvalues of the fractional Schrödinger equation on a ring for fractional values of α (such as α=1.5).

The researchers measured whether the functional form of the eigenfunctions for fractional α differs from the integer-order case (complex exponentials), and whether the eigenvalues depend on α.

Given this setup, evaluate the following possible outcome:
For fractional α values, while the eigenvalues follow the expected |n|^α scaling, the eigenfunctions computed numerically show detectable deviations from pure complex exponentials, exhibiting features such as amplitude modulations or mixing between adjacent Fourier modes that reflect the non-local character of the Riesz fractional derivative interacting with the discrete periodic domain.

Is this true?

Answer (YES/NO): NO